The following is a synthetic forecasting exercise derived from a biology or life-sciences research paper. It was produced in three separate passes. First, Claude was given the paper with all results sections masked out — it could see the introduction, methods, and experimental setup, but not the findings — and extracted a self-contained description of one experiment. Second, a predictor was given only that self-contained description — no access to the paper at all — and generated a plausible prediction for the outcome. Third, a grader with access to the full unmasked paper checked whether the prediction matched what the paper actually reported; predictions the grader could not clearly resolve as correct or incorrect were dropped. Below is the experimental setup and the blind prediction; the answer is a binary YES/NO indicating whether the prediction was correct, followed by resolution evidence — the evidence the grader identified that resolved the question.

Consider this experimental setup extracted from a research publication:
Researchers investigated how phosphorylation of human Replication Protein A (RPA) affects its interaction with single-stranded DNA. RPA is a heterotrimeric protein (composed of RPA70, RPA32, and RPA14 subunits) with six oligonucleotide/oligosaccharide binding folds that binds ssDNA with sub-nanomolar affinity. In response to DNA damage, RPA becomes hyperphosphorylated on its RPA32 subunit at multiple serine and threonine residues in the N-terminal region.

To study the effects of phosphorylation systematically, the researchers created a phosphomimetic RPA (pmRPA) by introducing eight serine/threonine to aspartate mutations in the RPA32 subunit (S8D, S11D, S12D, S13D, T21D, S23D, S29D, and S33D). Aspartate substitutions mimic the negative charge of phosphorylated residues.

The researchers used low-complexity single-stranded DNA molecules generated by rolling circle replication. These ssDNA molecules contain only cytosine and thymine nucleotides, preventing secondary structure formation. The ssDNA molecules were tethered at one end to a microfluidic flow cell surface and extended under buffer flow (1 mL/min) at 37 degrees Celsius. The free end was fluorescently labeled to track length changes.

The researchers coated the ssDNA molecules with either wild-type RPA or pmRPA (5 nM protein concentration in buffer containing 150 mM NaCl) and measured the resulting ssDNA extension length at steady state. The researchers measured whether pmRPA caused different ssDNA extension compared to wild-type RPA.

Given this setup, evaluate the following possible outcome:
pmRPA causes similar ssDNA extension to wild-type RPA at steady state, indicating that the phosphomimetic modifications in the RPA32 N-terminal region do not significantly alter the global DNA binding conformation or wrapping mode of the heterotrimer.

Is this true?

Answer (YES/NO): YES